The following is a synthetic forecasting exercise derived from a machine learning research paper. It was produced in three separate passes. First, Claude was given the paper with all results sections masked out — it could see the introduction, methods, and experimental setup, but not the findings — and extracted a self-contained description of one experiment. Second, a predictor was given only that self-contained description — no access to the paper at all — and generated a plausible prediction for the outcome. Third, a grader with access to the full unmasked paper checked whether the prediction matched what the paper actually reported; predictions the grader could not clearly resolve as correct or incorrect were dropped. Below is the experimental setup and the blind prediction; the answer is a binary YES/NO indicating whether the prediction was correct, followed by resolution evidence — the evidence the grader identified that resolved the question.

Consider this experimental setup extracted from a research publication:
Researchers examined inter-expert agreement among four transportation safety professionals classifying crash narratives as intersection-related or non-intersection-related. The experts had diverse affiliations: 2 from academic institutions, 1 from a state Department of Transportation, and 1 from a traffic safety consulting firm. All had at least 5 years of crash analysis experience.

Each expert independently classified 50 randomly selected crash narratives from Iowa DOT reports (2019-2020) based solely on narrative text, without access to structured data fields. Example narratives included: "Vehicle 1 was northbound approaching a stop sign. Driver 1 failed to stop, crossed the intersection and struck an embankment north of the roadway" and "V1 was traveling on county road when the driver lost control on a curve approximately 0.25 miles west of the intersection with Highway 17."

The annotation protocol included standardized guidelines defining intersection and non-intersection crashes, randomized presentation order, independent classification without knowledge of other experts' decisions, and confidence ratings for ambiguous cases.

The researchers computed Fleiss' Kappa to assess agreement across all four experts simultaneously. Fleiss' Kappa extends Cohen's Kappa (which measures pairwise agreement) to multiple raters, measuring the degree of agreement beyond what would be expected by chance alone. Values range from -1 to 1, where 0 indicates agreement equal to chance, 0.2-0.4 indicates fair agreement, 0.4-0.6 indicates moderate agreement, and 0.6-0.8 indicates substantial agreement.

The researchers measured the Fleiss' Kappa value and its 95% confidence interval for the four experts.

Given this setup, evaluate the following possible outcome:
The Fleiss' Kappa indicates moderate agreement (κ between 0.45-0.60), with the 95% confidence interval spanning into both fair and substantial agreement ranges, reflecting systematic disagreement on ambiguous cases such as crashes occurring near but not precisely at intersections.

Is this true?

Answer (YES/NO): NO